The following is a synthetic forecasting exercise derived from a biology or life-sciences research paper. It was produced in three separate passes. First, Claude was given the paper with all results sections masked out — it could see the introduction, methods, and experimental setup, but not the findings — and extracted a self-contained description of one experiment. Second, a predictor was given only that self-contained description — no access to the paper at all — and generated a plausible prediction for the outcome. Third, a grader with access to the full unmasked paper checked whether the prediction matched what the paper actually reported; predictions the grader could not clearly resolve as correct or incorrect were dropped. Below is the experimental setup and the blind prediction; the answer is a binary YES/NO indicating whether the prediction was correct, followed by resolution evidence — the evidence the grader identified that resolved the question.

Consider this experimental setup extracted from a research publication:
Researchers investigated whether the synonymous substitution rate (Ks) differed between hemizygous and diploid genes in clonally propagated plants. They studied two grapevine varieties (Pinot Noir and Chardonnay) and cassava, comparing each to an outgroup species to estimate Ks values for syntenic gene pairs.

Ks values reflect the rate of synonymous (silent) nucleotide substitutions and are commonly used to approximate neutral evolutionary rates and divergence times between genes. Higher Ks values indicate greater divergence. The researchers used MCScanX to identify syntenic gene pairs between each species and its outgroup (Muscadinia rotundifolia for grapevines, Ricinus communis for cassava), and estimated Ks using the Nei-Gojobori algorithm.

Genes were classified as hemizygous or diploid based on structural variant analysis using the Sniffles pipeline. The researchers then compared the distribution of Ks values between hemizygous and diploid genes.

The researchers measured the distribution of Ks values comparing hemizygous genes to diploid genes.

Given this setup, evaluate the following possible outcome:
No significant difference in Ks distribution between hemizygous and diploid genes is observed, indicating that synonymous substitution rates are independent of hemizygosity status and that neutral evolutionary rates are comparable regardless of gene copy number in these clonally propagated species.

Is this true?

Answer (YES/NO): NO